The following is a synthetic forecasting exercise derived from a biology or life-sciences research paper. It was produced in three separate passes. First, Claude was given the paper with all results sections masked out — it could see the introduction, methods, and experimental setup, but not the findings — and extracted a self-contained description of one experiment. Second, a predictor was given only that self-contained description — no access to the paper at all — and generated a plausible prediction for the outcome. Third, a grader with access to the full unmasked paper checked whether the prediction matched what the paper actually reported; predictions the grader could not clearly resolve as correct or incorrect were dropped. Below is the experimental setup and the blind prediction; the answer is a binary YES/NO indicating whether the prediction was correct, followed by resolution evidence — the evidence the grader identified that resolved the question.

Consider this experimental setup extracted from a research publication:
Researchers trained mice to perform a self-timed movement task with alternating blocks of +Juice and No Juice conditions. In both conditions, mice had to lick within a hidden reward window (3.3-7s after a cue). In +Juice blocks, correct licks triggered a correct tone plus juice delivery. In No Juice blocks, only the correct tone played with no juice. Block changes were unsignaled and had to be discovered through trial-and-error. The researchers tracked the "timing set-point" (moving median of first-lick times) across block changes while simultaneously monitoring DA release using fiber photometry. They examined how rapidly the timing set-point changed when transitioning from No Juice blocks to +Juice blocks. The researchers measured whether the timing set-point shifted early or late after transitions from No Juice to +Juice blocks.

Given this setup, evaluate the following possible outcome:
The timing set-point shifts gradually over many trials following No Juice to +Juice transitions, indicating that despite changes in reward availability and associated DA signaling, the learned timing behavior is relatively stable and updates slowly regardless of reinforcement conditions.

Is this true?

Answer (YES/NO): NO